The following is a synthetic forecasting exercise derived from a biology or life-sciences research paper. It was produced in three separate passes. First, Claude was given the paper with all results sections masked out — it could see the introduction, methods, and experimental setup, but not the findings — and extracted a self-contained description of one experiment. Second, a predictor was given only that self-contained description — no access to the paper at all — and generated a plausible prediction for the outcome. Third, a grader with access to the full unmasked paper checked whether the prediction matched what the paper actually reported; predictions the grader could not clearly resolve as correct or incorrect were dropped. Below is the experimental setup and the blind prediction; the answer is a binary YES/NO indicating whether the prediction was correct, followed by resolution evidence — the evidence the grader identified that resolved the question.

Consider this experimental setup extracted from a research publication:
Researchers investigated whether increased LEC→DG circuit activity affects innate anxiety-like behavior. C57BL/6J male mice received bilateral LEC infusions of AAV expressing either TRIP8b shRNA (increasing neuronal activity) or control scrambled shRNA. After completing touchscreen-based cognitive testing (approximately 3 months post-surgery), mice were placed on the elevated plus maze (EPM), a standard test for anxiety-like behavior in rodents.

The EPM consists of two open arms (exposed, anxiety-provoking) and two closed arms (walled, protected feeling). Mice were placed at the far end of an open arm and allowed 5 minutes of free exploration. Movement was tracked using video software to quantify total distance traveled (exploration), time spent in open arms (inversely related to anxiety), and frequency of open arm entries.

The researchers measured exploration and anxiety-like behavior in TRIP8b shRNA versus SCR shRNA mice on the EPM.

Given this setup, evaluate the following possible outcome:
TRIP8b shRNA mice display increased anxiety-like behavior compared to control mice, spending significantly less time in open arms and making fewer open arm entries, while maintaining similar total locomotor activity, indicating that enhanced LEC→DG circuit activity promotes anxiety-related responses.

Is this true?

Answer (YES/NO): NO